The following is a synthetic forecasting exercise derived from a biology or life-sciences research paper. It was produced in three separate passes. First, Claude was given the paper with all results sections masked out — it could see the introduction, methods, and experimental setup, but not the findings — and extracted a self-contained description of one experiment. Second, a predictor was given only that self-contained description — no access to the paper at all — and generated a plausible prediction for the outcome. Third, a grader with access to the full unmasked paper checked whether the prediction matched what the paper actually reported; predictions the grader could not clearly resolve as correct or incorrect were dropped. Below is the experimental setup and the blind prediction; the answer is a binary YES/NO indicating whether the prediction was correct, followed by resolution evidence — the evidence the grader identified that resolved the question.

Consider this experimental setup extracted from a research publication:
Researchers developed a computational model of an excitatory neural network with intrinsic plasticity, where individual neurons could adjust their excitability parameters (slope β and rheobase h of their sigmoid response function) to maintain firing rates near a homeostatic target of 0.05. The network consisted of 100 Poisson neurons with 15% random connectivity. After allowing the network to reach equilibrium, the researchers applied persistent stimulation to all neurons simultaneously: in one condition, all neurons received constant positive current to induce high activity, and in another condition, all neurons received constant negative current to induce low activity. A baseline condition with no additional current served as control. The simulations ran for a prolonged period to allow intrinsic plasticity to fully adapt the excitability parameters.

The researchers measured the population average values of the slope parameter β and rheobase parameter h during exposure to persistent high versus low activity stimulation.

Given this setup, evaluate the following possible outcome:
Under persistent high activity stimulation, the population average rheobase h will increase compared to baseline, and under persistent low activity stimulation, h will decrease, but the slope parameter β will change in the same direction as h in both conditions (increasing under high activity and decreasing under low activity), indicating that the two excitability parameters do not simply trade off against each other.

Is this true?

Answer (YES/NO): NO